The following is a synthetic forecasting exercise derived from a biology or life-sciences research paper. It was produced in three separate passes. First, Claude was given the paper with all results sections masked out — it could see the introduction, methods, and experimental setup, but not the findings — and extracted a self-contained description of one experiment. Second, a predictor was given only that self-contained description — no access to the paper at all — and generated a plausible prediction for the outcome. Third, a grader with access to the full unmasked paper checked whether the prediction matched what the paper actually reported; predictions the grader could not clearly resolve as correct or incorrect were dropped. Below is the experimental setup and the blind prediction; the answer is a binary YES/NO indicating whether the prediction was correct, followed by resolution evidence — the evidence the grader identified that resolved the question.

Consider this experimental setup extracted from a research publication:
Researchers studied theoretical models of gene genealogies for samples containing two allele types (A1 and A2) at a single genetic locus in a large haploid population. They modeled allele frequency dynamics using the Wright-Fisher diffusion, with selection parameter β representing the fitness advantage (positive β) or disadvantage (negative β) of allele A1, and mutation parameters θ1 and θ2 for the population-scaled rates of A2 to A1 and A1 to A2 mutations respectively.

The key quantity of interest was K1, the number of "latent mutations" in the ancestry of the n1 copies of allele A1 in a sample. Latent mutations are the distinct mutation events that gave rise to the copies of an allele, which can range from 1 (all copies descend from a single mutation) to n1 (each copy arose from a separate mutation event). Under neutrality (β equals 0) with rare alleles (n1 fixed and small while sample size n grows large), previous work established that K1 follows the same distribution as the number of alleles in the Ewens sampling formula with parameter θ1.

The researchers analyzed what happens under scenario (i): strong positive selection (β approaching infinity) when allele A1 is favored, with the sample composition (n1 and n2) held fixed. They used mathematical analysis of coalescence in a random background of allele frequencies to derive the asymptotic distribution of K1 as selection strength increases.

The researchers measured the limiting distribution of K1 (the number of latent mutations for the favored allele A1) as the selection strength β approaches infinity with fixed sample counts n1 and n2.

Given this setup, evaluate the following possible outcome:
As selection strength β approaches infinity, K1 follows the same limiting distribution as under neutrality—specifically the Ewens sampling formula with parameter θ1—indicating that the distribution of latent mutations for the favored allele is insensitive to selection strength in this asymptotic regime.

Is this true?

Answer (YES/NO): NO